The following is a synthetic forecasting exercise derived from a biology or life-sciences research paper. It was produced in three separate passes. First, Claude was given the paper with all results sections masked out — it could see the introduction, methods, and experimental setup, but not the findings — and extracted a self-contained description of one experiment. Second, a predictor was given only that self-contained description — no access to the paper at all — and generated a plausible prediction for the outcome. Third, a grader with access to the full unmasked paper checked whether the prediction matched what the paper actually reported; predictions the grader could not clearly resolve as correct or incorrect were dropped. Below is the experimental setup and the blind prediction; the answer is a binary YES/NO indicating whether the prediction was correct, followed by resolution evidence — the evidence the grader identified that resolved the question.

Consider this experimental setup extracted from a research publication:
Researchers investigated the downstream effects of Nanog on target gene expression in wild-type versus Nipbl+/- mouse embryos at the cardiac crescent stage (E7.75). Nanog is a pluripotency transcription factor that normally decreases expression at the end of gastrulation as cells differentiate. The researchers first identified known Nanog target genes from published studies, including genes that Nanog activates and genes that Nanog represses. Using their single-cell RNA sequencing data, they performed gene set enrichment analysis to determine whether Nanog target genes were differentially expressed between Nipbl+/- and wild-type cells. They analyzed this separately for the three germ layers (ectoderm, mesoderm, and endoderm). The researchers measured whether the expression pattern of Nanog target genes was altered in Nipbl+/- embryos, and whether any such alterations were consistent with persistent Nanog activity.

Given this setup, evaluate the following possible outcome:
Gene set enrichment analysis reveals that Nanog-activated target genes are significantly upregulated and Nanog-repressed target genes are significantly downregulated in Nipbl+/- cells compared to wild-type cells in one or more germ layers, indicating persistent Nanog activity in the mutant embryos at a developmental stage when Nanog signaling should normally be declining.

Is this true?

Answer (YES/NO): YES